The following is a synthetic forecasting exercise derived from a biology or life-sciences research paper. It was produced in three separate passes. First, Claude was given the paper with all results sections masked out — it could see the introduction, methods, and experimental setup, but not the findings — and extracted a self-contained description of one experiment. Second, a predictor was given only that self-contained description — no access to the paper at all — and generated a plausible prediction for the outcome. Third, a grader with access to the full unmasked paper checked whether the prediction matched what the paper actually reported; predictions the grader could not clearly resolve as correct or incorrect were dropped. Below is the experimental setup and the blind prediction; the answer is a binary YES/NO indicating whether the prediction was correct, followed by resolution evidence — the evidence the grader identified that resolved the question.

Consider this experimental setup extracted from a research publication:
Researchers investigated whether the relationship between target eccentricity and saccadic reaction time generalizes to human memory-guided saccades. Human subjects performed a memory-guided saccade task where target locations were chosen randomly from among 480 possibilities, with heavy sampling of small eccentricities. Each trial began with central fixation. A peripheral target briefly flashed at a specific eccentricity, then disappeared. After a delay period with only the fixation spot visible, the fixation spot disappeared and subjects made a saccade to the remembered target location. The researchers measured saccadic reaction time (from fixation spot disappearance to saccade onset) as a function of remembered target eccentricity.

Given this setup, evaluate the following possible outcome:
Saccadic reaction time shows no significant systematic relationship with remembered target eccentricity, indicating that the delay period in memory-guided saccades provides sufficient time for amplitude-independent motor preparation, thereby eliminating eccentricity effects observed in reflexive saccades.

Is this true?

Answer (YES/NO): NO